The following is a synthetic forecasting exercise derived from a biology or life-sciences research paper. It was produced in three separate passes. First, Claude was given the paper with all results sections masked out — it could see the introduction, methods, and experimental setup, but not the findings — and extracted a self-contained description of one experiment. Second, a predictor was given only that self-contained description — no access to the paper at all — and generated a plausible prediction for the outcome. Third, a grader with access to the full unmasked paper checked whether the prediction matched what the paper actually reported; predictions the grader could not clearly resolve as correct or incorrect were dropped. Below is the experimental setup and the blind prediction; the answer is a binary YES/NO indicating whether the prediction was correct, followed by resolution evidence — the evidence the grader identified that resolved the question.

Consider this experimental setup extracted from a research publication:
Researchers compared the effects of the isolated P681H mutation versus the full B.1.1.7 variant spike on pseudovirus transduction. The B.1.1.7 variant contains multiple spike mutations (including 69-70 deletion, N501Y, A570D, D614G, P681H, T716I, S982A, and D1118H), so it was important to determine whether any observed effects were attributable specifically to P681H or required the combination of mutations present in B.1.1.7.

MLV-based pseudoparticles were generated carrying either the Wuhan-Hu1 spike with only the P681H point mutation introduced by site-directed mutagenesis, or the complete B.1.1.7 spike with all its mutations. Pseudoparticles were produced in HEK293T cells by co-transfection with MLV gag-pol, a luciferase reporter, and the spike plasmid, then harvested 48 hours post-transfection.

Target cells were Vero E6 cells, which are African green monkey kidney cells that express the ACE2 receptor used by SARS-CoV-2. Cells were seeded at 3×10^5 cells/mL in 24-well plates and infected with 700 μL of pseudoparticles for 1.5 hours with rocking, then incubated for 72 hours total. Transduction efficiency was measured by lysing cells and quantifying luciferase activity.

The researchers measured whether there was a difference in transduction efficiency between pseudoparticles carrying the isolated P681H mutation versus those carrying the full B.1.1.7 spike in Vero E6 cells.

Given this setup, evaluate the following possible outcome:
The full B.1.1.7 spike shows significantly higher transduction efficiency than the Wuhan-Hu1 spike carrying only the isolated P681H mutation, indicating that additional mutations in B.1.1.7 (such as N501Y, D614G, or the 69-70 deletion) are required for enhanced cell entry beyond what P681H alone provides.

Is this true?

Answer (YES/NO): NO